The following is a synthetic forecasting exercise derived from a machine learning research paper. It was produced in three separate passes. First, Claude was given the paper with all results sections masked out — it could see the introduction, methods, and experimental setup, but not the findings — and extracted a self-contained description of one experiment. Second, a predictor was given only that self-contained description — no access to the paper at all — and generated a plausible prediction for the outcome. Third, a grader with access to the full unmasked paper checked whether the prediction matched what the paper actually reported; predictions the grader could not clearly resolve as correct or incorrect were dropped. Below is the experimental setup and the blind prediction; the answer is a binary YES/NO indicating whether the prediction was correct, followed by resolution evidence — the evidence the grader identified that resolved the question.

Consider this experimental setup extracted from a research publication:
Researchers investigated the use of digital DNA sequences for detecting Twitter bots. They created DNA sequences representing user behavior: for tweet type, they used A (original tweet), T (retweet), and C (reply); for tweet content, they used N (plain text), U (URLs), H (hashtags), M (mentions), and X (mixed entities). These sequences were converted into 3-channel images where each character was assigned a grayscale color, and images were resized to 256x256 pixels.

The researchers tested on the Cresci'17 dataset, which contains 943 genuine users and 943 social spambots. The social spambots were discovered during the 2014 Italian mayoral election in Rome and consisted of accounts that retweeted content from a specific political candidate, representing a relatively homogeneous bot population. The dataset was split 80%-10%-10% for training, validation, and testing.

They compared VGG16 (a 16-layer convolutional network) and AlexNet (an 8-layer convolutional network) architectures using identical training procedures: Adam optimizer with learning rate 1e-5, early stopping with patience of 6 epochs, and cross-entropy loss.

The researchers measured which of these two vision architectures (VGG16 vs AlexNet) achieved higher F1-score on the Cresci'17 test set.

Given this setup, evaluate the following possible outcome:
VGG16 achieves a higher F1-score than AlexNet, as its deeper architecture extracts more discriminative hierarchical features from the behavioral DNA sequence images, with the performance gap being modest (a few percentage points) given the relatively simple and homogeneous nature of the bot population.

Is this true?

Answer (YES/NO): YES